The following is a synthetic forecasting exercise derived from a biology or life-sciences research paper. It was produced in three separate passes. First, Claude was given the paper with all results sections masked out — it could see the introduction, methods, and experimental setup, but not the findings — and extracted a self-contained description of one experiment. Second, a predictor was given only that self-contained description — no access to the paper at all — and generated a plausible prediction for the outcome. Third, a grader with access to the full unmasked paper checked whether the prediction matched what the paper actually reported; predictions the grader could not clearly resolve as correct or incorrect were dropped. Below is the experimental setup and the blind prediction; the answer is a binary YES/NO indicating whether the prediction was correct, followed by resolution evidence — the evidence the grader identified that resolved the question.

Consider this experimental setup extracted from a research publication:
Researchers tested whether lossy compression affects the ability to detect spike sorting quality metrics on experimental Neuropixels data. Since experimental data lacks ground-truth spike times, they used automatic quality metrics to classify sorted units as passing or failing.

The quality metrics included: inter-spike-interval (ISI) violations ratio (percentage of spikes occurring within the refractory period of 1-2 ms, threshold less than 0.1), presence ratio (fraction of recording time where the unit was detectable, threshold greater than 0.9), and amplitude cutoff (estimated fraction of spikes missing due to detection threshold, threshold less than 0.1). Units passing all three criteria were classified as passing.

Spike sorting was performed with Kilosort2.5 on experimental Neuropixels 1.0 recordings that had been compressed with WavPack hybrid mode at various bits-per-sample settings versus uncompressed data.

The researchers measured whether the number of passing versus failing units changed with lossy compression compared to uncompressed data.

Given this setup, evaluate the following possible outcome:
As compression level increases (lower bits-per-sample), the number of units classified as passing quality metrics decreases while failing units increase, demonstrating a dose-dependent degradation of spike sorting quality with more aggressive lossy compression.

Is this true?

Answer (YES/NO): NO